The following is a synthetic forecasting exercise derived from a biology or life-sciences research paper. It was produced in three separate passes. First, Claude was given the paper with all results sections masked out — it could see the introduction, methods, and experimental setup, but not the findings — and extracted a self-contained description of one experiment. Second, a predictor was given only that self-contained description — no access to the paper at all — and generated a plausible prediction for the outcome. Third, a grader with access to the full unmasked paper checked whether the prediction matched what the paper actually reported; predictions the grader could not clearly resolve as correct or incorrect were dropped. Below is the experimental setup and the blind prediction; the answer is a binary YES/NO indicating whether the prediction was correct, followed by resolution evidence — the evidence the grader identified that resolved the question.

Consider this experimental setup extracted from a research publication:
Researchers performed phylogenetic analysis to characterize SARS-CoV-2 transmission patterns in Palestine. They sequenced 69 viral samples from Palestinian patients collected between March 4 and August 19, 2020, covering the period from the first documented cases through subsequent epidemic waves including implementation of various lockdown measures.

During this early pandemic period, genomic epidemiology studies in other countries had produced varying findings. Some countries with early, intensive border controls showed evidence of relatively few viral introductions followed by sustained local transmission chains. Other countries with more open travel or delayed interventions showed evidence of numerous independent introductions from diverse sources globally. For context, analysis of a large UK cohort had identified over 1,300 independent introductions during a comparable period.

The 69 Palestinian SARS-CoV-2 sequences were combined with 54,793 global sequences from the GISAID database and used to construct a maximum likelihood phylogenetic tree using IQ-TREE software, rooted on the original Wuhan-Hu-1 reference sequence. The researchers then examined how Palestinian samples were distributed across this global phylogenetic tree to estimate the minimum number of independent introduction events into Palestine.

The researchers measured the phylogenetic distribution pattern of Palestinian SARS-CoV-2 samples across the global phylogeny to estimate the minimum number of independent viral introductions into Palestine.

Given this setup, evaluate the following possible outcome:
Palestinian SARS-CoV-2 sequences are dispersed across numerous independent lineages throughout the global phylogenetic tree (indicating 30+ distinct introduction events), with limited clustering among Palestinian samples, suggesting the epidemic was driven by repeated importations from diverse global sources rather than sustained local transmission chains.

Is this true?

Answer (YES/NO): NO